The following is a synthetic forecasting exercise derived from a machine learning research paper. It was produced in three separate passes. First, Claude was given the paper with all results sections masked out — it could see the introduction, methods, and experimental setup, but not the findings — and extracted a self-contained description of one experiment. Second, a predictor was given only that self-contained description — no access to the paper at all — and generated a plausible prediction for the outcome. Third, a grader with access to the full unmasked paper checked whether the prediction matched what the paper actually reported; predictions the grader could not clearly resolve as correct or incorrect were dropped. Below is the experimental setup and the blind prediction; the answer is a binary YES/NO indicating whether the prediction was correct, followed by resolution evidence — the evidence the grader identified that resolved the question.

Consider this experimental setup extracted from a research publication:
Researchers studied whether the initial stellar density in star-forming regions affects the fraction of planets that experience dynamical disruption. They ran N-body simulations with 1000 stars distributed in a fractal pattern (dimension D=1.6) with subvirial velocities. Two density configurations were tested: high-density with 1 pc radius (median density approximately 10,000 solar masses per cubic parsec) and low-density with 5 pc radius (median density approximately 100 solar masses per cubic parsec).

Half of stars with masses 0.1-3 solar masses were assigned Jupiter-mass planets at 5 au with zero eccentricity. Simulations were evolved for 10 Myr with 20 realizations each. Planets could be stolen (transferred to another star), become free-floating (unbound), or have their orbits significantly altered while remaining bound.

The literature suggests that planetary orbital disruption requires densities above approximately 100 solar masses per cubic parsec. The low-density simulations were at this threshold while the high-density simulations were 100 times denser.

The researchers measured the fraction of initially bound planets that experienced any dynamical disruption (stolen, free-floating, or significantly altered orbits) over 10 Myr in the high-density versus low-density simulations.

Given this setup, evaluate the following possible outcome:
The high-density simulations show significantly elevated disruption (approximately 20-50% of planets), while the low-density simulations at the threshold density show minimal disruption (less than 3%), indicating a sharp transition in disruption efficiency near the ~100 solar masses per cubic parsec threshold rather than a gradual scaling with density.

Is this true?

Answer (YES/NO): NO